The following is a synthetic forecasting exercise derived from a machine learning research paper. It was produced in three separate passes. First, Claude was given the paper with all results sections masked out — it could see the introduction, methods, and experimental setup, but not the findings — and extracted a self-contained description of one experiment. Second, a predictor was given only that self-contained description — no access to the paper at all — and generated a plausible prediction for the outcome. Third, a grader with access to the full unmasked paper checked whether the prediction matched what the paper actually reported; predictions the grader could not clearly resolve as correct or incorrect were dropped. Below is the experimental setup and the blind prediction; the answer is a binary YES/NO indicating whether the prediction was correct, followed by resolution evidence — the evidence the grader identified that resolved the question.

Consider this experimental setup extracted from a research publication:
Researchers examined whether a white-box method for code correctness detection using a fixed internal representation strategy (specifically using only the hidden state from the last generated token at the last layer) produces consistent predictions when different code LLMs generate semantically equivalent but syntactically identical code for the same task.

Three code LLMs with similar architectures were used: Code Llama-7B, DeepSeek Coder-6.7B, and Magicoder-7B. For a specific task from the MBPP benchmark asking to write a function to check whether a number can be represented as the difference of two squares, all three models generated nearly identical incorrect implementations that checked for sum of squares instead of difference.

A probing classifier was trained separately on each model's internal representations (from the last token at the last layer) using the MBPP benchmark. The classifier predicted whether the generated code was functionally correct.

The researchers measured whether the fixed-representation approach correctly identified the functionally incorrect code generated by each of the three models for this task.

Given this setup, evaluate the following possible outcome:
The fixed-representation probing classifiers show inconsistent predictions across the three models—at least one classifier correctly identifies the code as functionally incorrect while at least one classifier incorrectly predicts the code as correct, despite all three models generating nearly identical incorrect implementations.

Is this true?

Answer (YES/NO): YES